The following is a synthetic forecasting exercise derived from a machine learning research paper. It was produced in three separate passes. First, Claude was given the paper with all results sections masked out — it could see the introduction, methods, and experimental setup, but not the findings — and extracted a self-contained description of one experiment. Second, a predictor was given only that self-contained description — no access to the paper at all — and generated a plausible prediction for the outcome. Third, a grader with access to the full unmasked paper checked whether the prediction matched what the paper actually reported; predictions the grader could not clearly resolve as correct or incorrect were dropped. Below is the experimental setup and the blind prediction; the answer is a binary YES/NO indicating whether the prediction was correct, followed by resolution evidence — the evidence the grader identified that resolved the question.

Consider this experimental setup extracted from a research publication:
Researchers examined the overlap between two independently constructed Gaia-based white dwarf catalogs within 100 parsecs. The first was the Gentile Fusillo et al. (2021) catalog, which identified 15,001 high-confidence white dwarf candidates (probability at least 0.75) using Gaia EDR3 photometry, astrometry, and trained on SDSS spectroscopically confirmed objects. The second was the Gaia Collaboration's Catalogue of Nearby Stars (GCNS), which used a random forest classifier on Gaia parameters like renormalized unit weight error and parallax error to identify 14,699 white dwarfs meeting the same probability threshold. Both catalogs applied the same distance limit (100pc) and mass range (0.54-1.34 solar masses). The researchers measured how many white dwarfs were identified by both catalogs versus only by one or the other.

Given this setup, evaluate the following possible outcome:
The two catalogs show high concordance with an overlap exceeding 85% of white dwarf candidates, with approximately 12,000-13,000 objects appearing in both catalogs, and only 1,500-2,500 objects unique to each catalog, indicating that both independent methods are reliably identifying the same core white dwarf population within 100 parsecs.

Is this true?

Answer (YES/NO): NO